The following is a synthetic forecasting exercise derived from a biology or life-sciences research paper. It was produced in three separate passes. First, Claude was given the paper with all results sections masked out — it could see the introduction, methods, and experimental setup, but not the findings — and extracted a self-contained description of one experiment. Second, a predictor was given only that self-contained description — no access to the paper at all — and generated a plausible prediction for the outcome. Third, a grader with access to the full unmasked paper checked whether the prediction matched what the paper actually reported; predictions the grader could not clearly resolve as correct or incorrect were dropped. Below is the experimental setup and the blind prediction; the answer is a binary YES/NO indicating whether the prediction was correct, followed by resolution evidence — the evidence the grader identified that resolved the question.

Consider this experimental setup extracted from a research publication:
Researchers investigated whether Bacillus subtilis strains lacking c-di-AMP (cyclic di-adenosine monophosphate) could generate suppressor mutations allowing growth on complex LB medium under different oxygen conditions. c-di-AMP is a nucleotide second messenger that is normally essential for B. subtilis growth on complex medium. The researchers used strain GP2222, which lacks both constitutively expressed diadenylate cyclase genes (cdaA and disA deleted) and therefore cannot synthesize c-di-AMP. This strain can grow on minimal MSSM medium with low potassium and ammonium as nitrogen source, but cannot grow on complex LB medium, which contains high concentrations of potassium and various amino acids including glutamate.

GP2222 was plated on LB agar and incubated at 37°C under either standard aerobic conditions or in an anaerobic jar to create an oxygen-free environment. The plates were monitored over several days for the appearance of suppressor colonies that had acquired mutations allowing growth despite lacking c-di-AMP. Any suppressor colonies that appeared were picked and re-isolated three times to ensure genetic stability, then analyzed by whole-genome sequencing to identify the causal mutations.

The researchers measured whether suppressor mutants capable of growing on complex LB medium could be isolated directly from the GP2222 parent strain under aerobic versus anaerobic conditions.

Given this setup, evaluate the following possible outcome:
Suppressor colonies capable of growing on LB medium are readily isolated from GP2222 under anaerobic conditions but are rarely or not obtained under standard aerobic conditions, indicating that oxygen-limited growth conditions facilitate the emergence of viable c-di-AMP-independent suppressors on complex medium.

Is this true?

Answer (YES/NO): NO